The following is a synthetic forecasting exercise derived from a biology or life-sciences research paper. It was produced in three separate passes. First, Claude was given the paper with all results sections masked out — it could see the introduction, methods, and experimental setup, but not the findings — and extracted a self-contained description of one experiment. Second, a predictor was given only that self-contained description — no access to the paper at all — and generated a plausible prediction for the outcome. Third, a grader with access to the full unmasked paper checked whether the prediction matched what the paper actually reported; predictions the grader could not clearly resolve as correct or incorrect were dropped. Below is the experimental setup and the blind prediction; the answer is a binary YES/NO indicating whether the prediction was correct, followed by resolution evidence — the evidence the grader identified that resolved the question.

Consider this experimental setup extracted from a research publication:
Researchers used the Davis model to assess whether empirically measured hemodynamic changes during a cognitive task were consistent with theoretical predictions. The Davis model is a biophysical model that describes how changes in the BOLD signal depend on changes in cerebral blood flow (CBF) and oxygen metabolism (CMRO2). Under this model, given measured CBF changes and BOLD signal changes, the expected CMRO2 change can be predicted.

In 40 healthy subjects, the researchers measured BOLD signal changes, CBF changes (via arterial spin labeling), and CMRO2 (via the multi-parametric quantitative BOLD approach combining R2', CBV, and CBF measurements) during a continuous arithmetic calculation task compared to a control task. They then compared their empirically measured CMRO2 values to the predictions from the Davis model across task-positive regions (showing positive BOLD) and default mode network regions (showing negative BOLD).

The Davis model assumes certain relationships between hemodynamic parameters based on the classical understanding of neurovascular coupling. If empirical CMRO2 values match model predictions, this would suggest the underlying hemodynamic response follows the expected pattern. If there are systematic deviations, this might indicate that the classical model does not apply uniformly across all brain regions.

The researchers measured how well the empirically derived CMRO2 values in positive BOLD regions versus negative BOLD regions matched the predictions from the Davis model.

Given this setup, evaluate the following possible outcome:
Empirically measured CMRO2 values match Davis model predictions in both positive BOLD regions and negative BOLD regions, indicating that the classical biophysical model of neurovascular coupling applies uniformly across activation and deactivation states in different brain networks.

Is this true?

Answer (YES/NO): NO